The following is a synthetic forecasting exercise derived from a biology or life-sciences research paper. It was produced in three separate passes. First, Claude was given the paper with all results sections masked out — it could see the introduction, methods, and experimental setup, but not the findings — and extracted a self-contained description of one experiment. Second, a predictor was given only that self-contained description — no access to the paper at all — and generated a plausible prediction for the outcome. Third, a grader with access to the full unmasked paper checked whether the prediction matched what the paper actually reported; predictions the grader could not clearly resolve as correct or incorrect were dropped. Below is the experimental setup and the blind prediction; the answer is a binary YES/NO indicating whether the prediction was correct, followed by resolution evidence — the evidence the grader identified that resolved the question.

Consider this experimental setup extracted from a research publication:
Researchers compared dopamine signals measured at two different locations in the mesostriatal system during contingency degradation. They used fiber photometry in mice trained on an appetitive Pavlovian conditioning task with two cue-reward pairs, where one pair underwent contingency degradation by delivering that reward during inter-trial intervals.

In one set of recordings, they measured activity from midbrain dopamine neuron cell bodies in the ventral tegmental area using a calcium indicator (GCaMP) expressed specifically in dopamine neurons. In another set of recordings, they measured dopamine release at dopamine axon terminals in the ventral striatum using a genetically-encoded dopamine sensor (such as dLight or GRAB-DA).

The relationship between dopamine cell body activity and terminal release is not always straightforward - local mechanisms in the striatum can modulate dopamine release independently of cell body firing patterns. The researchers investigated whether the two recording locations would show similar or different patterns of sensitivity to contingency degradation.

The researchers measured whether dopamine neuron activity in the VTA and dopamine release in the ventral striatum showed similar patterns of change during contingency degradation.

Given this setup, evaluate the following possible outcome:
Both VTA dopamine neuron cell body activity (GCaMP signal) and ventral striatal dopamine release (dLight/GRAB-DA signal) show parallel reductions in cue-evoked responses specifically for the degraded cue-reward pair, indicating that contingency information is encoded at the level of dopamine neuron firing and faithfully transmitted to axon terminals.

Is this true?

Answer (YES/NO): YES